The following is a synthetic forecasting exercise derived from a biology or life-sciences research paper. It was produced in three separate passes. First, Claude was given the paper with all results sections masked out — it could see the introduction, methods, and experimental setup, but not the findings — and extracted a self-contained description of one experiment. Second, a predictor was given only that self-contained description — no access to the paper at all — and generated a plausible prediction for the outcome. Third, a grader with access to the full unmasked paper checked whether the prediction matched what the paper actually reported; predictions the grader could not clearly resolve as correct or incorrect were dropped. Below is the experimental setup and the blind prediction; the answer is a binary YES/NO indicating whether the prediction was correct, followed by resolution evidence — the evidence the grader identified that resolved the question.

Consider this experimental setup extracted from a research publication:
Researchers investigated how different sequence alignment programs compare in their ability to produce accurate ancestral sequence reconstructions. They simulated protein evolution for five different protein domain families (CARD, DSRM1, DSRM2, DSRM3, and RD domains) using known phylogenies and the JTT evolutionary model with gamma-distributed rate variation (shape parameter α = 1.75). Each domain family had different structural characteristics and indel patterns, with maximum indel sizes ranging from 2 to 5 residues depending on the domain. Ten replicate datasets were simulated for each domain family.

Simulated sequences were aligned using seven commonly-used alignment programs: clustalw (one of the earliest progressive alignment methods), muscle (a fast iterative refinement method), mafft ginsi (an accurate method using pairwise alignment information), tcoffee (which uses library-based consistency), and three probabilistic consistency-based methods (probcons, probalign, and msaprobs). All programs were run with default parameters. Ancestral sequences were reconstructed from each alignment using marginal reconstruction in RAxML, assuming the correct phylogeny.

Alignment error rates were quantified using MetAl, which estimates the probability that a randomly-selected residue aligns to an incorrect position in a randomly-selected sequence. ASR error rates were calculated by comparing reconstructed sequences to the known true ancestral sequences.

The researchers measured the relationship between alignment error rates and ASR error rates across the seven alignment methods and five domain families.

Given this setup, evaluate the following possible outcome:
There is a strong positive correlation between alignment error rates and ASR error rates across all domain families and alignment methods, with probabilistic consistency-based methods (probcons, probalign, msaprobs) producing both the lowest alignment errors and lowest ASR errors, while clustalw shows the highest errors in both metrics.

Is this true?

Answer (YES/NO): NO